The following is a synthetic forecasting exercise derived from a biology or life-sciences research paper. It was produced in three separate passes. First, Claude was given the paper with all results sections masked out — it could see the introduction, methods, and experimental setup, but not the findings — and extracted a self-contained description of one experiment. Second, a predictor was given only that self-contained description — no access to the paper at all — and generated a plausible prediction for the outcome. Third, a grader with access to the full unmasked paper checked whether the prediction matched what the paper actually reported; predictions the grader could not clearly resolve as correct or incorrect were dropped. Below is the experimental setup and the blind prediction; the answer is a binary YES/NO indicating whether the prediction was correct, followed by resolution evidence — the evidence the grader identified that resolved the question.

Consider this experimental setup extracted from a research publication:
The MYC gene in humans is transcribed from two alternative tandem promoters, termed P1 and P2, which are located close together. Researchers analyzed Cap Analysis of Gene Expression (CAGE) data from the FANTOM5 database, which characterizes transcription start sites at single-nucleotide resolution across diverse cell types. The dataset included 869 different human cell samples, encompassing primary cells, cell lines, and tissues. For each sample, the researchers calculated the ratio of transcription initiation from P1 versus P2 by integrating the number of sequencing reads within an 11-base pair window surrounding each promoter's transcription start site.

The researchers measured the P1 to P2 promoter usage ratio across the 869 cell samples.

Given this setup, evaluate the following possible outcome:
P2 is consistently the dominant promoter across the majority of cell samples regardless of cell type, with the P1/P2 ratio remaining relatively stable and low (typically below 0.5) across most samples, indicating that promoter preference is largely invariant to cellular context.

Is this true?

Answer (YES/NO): NO